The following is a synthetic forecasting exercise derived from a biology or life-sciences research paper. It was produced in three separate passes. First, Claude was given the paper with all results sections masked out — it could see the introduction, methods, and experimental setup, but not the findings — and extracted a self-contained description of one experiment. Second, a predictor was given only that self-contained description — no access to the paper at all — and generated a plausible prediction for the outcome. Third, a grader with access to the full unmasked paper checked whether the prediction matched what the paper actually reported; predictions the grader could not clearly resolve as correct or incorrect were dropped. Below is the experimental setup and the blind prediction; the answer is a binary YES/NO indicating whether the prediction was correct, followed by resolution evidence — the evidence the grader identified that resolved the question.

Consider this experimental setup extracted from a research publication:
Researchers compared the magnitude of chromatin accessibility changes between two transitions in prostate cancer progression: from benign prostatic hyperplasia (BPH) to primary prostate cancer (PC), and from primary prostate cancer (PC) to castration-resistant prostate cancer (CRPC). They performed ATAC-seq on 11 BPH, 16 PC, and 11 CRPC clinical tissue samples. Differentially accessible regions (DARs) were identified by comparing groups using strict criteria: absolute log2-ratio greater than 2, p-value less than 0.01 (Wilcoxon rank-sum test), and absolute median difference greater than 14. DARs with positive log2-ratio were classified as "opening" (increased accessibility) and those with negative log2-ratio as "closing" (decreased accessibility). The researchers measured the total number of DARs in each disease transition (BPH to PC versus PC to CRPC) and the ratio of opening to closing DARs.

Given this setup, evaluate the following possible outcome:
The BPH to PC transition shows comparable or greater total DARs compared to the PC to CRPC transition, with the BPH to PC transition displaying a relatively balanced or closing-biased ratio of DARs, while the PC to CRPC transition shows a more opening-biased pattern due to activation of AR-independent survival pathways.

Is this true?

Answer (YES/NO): NO